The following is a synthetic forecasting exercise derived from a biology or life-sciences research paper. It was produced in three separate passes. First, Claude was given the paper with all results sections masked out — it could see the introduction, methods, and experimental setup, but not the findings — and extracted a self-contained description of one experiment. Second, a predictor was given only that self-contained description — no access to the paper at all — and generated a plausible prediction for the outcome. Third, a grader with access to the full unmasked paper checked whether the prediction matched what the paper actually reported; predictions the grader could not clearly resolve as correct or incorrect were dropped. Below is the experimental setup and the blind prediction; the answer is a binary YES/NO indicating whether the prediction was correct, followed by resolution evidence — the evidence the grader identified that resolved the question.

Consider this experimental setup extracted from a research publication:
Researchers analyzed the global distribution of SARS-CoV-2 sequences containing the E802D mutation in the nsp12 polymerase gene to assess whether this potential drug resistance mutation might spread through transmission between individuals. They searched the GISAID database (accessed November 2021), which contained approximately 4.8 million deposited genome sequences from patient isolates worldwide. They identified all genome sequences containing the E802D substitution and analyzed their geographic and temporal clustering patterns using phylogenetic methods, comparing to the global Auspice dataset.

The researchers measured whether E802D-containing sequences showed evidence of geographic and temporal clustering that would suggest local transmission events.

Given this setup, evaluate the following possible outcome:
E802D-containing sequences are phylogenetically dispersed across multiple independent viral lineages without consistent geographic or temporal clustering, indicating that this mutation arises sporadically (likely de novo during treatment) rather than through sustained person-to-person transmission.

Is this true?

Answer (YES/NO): NO